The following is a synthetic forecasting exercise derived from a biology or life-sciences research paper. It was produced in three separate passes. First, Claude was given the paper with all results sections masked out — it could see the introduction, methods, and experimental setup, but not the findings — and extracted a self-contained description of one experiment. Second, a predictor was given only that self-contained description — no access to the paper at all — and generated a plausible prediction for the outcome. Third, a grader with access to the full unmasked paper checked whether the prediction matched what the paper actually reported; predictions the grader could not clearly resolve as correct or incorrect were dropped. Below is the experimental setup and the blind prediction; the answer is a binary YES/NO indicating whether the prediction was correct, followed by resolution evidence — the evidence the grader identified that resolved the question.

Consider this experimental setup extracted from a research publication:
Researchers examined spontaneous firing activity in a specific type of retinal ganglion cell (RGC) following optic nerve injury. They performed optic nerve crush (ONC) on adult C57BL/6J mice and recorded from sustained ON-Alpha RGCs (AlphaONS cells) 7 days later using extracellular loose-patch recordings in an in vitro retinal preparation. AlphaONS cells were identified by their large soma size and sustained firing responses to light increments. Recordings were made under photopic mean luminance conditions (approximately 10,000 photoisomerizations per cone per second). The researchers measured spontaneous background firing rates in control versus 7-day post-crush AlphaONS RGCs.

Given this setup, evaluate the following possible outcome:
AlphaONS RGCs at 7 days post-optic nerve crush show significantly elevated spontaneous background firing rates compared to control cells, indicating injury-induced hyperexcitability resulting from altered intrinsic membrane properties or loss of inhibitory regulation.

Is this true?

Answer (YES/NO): NO